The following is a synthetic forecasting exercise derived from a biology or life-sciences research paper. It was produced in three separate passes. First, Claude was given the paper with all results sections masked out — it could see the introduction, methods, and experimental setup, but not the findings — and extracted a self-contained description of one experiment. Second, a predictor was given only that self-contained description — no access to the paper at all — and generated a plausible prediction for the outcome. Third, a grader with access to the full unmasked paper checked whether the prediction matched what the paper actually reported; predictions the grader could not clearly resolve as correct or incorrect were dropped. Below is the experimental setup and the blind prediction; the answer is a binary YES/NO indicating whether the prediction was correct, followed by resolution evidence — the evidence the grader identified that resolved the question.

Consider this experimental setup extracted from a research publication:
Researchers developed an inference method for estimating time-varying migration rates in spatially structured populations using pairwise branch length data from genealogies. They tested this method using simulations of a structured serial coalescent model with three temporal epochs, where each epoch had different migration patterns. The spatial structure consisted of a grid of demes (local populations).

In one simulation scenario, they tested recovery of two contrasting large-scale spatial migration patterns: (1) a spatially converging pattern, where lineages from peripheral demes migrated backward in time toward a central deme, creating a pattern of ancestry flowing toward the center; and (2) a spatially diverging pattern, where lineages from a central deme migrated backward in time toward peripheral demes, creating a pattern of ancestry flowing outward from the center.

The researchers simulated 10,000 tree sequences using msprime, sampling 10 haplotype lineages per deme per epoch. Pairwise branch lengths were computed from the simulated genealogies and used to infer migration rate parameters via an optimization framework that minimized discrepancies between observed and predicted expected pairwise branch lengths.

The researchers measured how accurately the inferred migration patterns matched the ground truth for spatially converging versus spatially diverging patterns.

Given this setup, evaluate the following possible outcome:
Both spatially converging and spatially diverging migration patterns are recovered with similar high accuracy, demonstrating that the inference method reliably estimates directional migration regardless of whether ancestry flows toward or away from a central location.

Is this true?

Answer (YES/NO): NO